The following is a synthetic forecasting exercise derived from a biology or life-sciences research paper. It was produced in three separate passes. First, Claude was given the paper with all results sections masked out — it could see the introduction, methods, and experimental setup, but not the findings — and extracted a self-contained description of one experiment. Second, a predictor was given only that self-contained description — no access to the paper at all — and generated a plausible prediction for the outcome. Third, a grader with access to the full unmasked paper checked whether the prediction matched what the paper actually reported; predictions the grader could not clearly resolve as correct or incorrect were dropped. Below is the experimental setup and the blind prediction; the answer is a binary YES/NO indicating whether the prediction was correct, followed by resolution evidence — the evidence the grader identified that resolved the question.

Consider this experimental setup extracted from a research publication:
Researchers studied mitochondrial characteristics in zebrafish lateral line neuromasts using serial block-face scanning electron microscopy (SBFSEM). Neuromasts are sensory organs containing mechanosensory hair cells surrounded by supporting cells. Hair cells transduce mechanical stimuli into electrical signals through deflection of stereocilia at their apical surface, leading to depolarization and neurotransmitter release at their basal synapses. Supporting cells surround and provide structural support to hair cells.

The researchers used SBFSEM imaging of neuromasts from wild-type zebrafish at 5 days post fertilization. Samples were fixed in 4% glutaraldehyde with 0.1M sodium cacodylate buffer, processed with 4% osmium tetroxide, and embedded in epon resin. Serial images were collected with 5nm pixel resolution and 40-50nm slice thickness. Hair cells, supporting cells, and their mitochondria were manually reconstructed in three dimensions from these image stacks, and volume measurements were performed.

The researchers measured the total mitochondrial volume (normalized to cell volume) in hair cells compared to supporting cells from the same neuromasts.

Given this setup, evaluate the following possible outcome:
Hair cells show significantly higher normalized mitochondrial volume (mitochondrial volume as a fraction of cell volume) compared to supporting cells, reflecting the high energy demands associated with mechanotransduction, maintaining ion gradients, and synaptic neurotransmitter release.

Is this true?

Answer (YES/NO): YES